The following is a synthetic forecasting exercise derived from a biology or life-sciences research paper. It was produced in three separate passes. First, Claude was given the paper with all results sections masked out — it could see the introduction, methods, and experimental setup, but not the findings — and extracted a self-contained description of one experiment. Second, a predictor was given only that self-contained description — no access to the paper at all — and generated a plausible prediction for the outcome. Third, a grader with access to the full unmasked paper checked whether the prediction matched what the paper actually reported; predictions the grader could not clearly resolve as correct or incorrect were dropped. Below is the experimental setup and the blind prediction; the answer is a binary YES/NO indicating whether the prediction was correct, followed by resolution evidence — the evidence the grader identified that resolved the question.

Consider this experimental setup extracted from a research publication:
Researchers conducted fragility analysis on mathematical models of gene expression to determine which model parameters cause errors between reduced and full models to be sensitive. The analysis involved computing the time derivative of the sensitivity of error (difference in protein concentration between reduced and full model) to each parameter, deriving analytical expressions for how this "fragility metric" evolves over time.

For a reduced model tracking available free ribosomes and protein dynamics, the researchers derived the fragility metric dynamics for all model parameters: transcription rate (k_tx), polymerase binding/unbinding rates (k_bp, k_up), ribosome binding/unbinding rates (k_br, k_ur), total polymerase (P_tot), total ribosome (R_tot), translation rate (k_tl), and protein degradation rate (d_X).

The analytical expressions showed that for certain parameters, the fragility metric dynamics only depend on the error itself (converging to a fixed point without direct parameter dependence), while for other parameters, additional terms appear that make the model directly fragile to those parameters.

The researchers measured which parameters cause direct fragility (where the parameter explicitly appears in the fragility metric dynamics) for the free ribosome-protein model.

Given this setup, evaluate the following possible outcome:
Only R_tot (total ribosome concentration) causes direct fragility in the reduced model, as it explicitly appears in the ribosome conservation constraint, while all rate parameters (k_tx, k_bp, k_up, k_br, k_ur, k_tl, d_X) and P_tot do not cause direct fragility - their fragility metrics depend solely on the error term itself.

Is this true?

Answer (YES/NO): NO